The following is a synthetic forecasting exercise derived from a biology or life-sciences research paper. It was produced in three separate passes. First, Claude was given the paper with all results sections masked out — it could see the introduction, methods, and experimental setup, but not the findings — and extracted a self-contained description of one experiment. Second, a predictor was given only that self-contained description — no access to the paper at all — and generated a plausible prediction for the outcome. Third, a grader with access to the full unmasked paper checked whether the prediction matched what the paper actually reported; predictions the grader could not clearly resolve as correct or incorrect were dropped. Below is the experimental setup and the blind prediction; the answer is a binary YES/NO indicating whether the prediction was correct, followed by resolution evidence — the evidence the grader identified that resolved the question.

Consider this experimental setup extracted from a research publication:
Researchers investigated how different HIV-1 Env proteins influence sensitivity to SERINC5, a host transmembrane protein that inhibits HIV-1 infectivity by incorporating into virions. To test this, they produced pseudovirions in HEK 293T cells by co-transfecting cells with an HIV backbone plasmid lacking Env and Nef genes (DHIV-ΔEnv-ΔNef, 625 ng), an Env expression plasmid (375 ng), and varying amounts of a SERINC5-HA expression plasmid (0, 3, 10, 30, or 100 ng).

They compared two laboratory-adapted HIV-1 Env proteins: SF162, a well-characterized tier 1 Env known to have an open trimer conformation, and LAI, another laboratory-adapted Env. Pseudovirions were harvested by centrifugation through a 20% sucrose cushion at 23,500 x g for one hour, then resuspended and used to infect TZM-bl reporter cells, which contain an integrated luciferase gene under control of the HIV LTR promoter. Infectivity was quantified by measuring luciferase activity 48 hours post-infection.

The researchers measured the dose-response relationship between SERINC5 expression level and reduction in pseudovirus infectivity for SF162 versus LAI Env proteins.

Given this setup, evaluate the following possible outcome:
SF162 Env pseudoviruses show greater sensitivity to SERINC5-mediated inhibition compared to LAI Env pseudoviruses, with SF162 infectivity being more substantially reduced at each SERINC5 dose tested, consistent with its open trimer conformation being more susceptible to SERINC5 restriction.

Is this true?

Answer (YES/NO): NO